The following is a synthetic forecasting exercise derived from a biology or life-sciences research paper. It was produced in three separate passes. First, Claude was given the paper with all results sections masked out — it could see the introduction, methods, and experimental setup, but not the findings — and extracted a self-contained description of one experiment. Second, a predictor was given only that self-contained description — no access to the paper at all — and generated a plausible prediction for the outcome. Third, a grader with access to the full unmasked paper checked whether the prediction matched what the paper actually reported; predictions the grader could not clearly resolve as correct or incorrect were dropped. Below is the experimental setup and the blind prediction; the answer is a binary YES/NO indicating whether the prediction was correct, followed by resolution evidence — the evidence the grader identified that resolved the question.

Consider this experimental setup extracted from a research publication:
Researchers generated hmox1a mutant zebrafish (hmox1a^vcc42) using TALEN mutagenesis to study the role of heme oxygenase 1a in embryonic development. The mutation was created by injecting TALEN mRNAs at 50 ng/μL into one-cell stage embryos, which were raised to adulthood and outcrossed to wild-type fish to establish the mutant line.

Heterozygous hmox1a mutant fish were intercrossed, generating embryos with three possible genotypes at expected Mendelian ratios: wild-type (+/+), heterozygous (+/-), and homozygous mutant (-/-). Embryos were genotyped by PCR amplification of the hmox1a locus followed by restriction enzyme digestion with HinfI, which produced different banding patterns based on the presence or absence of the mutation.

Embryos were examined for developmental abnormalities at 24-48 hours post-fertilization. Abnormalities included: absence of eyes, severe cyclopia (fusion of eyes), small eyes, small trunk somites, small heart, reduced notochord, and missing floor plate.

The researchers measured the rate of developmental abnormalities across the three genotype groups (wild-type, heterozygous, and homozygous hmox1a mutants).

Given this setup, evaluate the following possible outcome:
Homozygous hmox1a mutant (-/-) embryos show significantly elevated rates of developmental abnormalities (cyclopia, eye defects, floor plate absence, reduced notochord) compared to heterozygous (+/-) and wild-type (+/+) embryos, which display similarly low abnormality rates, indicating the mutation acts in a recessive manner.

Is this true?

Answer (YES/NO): YES